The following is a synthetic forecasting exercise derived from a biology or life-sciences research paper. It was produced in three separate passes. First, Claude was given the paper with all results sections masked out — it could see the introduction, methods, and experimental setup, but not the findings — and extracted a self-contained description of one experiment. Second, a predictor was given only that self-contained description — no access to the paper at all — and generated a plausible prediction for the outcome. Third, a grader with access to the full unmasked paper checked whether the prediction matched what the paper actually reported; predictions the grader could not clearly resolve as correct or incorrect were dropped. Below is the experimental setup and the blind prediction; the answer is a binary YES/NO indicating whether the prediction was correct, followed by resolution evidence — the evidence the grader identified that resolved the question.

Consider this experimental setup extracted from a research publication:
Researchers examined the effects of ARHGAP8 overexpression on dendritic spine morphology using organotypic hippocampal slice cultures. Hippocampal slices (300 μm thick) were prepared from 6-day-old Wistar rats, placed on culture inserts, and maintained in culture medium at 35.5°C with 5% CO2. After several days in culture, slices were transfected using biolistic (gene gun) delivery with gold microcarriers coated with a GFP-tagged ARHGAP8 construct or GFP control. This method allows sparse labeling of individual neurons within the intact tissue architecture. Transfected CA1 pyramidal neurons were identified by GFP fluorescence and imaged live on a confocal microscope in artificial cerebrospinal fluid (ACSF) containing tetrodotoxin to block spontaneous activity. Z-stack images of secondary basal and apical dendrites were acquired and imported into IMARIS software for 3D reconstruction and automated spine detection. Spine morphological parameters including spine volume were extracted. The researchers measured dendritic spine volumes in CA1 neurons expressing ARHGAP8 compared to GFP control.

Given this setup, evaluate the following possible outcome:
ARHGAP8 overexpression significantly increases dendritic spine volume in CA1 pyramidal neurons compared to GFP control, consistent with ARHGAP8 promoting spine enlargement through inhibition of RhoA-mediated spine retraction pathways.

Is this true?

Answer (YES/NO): NO